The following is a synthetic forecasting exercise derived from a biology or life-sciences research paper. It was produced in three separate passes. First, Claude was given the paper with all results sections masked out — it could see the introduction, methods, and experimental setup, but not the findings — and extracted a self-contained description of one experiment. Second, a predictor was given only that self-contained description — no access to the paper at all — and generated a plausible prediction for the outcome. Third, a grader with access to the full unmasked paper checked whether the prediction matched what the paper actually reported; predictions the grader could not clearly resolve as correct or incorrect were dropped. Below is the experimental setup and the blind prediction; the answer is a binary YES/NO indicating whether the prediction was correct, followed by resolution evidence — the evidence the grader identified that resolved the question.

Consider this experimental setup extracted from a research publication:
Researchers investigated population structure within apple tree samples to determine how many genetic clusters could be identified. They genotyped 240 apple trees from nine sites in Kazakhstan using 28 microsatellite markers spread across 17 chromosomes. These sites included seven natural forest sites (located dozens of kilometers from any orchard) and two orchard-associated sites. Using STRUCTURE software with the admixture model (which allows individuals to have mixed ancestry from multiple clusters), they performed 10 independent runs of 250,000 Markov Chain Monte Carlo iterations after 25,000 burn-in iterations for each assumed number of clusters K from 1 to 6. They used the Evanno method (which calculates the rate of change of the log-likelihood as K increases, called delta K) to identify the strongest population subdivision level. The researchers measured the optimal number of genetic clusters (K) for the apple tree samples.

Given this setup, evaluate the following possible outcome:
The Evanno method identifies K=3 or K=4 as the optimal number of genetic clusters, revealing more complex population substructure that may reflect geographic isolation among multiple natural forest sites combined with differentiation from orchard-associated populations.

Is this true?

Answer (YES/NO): NO